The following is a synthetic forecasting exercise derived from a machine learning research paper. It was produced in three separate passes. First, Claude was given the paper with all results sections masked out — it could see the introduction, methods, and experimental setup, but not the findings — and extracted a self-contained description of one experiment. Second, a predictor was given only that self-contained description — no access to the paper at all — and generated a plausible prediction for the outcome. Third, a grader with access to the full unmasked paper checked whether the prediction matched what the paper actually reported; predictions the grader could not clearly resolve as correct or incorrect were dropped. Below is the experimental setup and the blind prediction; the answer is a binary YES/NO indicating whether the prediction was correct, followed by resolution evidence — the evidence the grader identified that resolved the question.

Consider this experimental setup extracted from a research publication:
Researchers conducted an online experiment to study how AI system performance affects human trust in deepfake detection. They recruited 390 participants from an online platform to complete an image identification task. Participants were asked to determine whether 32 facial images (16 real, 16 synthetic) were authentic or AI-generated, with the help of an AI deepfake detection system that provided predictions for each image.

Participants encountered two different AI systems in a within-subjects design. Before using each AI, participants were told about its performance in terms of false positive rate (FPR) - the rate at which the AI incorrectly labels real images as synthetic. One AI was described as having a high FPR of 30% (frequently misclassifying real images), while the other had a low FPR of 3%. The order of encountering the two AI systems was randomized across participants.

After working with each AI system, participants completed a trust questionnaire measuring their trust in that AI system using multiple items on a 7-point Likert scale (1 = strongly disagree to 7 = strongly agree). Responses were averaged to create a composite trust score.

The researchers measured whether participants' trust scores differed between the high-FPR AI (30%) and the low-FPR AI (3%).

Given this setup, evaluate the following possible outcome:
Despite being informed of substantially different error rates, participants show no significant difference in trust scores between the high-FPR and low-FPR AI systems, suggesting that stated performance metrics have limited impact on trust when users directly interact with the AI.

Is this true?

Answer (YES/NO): NO